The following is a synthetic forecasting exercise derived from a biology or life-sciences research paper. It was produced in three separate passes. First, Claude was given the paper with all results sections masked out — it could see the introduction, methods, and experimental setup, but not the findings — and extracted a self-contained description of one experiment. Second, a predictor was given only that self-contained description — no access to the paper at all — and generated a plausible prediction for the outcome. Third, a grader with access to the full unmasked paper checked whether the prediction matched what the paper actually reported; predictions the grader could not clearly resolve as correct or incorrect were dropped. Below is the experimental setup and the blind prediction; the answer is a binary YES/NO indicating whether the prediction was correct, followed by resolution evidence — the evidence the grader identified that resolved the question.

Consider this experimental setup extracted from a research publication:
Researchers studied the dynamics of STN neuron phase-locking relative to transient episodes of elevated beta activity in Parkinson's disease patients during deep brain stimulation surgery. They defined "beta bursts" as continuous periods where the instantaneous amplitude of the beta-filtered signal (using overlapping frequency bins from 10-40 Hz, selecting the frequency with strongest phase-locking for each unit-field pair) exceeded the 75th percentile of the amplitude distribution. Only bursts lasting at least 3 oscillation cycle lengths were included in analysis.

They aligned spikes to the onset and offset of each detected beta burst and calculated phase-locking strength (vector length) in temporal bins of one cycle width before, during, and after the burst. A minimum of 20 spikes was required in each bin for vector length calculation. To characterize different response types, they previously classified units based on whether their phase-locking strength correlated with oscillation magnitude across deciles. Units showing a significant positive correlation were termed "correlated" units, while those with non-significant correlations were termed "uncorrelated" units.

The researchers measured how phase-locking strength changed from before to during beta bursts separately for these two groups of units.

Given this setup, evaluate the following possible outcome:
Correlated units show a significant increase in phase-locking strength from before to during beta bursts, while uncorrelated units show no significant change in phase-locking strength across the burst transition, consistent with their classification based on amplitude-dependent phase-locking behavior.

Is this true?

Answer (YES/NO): YES